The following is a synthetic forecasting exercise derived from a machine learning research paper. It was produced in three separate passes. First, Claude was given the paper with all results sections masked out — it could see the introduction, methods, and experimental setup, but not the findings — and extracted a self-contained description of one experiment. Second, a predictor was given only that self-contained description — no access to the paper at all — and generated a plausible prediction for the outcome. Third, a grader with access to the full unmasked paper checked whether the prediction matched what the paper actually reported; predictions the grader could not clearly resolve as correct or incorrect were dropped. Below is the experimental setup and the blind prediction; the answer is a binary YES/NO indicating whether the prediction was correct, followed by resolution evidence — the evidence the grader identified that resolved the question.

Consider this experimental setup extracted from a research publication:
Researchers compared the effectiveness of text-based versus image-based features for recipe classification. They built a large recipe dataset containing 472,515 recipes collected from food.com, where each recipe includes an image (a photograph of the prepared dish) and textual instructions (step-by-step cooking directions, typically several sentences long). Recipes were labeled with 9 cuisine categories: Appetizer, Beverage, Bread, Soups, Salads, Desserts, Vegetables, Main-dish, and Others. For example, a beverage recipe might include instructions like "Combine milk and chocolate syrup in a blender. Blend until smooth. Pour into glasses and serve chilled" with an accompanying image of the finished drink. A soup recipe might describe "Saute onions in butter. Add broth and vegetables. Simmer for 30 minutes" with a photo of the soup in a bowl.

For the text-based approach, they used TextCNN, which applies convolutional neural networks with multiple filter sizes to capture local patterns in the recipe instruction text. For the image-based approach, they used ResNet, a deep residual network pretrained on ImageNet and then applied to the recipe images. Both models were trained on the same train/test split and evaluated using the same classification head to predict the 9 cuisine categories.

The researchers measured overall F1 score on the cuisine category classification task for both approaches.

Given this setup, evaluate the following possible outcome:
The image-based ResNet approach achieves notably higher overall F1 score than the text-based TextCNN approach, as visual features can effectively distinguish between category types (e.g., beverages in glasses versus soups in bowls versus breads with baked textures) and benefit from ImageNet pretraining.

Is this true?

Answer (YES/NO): YES